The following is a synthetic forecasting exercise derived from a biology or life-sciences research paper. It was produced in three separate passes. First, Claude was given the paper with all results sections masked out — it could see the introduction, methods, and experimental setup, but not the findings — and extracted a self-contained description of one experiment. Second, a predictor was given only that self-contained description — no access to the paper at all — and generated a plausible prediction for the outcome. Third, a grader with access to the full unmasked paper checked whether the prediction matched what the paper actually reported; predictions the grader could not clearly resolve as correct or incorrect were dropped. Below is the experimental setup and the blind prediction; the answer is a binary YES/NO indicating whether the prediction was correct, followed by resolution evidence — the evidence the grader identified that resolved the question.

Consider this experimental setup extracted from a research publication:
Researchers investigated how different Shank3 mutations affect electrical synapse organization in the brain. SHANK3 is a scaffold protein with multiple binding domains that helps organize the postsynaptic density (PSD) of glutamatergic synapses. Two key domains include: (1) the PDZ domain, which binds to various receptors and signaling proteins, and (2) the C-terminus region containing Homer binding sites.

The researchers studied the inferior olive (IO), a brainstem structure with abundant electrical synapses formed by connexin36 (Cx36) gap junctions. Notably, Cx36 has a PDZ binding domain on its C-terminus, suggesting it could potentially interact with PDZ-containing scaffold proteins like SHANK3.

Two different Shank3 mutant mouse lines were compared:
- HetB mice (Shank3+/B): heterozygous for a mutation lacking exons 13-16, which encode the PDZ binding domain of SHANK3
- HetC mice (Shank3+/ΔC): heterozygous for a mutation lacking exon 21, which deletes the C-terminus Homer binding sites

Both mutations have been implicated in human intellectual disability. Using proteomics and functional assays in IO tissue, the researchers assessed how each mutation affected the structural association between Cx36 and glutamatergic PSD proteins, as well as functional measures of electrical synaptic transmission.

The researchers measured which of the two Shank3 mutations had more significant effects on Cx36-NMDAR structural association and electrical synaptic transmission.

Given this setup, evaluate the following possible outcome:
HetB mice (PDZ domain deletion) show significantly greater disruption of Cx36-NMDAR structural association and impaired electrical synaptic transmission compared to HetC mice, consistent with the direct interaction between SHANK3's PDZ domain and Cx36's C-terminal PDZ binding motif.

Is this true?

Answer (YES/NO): YES